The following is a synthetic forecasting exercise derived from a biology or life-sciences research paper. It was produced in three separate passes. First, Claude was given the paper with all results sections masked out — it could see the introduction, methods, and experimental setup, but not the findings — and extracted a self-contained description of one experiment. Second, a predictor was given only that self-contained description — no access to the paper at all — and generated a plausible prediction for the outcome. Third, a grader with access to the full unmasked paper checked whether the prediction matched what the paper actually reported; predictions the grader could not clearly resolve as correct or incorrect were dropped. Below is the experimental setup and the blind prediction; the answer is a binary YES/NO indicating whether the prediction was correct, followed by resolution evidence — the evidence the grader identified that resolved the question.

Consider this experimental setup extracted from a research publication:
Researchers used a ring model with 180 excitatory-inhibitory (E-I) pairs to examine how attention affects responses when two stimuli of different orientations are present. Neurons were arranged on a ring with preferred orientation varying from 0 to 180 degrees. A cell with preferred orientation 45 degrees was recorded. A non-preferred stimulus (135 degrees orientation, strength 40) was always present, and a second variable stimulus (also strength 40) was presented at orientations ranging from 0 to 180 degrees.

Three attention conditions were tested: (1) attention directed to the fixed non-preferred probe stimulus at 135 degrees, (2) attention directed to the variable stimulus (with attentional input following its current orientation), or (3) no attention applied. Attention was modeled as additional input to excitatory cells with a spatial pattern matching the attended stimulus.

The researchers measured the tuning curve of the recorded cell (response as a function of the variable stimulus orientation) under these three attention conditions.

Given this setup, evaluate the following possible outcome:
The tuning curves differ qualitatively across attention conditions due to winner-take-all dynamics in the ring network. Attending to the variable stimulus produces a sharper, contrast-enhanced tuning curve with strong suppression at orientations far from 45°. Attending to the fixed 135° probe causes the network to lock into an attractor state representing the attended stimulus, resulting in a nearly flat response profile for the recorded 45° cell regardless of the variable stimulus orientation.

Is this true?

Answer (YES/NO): NO